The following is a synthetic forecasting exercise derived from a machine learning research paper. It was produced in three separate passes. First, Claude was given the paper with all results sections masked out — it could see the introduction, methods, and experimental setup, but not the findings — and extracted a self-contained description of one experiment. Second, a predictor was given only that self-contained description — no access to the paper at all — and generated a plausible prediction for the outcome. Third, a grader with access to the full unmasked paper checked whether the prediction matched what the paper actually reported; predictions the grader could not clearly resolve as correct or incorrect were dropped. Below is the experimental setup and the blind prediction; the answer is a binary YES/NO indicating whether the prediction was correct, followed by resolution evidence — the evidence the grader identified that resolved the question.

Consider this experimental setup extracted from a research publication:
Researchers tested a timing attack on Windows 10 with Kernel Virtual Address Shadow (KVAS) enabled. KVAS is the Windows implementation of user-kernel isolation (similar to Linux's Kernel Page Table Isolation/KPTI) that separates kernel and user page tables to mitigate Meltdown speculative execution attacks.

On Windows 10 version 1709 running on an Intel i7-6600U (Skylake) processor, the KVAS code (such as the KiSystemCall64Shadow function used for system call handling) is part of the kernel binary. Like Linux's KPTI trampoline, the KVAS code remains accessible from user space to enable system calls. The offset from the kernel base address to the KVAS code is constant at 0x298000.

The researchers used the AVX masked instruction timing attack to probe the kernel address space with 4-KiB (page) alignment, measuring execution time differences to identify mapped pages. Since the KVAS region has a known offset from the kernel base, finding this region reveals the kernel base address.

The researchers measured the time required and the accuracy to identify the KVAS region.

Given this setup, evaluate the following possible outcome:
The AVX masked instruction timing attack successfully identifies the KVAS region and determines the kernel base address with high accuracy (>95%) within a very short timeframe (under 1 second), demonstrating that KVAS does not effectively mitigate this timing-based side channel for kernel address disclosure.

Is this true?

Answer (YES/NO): NO